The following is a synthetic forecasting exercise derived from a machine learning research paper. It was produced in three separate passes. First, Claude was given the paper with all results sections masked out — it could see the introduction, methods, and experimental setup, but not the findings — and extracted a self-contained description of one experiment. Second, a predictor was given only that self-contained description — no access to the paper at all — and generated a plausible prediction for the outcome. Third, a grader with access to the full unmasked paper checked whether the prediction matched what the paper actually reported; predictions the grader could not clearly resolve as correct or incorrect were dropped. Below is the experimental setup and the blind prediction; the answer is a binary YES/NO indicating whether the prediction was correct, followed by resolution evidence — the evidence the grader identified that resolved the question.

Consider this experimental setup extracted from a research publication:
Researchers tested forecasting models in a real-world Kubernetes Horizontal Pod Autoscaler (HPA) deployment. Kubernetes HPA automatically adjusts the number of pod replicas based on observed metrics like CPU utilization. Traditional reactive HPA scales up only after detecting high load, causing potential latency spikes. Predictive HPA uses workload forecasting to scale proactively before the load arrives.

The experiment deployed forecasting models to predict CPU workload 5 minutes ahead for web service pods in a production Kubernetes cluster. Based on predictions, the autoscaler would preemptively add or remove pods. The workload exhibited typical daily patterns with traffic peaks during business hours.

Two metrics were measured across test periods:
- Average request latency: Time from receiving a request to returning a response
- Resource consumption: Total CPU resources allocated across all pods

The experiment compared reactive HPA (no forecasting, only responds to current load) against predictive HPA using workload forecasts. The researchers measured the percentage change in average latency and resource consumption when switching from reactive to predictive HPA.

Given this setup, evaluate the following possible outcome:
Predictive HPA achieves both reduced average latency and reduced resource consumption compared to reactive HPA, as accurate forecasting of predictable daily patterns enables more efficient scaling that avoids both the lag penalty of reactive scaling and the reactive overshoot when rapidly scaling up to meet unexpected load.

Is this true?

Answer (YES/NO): YES